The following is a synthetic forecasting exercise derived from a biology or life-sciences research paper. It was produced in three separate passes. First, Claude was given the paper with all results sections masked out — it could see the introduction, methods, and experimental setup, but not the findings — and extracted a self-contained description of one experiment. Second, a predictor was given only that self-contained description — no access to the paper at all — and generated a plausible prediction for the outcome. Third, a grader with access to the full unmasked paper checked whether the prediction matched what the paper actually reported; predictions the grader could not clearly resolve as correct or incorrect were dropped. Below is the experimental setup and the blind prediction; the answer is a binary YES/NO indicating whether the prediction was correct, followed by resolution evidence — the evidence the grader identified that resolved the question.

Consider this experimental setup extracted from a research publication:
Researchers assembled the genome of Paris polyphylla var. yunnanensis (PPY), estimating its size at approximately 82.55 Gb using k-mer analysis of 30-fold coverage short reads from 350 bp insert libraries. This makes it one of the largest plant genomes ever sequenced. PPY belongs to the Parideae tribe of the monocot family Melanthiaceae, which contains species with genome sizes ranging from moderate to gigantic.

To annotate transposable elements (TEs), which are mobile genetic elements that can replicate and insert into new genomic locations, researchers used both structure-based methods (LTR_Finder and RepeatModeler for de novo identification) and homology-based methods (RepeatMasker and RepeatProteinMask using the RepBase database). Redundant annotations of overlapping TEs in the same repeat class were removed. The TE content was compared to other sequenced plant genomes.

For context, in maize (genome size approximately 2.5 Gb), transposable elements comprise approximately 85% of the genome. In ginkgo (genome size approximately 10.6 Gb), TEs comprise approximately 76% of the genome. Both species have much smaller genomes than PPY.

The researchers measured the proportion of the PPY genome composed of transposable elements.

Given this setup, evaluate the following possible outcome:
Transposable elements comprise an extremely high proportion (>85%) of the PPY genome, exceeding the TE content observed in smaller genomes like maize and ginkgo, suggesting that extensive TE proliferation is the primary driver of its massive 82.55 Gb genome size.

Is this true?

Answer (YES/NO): NO